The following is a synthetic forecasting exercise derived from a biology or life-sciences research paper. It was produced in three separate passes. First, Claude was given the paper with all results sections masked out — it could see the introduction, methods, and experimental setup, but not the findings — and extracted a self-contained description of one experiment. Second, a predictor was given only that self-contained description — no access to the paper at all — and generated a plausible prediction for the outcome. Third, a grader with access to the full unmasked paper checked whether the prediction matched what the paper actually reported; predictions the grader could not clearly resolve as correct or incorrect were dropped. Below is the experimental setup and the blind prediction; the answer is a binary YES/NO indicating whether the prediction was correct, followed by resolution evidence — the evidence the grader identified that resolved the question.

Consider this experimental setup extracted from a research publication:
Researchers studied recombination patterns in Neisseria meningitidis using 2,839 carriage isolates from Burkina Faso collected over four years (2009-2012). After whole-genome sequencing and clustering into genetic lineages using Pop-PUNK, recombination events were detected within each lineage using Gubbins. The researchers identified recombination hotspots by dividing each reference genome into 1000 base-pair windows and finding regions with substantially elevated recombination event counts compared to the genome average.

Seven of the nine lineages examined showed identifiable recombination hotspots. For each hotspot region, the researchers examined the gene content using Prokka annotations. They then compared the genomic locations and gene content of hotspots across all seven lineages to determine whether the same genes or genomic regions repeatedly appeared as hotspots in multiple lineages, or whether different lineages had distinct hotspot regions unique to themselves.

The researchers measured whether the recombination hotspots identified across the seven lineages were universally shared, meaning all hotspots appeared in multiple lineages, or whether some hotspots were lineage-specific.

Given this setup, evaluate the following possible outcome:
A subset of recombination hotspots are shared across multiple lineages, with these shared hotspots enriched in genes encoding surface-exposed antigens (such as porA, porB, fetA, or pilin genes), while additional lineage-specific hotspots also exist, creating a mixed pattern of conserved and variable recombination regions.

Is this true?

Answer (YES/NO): YES